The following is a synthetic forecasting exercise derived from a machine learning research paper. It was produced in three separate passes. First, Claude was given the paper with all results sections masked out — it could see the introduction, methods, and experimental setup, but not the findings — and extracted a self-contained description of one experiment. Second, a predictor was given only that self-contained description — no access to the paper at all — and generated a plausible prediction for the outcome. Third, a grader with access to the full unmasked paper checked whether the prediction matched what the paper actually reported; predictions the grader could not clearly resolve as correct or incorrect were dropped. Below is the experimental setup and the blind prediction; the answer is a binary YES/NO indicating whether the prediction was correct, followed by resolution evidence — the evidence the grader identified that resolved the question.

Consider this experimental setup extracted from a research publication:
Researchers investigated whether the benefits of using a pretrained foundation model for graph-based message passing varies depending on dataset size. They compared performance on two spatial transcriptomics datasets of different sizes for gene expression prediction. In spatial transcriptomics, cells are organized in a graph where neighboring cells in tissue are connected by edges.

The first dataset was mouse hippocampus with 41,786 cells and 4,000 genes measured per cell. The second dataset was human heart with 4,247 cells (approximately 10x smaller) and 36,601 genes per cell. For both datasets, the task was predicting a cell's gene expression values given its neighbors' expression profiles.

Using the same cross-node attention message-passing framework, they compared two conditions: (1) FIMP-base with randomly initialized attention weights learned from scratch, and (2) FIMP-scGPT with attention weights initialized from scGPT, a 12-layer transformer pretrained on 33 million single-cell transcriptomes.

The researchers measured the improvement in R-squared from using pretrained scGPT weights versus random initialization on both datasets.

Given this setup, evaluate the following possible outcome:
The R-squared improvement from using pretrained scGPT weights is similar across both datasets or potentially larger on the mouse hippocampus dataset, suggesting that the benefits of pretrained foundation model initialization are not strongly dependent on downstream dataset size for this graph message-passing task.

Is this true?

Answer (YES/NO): NO